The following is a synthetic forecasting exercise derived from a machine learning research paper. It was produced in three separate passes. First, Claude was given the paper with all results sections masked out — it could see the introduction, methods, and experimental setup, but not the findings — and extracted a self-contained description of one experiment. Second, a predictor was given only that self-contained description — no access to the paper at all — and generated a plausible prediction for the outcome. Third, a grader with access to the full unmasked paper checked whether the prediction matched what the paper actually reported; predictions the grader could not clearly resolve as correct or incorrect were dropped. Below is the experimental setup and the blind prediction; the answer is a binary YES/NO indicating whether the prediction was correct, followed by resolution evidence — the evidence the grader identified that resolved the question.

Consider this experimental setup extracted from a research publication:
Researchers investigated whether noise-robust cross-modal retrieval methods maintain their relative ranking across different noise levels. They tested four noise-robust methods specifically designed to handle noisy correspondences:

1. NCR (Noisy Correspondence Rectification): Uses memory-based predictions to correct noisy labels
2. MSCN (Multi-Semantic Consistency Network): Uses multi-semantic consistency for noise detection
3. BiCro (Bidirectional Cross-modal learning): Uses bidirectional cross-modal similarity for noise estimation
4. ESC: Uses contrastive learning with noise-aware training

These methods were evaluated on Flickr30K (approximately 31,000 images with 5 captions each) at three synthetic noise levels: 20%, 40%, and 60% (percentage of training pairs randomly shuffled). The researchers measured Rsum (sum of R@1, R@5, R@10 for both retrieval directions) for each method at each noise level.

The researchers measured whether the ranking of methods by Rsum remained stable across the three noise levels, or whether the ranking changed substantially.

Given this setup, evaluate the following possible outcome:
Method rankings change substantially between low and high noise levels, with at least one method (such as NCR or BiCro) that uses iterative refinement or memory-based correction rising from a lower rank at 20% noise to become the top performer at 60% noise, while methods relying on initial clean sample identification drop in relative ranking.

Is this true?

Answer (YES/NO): NO